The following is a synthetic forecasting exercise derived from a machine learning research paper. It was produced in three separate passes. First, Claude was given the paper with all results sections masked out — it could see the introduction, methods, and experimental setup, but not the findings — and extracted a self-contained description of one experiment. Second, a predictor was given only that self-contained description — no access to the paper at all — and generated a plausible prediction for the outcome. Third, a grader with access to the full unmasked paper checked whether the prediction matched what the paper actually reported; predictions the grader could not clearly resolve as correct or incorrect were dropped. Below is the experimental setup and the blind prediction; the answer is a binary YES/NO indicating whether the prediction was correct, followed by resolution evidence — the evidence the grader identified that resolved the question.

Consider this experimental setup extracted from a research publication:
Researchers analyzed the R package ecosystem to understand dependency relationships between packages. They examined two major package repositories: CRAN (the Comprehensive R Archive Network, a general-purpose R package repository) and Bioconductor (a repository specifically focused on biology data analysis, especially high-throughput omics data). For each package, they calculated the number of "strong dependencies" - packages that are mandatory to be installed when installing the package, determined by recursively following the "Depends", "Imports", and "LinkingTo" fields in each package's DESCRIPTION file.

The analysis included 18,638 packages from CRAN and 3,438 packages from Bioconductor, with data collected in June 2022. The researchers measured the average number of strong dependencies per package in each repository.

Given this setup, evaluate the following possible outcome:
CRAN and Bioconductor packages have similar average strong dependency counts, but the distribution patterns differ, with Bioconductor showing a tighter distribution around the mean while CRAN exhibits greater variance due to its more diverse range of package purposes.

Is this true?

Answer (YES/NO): NO